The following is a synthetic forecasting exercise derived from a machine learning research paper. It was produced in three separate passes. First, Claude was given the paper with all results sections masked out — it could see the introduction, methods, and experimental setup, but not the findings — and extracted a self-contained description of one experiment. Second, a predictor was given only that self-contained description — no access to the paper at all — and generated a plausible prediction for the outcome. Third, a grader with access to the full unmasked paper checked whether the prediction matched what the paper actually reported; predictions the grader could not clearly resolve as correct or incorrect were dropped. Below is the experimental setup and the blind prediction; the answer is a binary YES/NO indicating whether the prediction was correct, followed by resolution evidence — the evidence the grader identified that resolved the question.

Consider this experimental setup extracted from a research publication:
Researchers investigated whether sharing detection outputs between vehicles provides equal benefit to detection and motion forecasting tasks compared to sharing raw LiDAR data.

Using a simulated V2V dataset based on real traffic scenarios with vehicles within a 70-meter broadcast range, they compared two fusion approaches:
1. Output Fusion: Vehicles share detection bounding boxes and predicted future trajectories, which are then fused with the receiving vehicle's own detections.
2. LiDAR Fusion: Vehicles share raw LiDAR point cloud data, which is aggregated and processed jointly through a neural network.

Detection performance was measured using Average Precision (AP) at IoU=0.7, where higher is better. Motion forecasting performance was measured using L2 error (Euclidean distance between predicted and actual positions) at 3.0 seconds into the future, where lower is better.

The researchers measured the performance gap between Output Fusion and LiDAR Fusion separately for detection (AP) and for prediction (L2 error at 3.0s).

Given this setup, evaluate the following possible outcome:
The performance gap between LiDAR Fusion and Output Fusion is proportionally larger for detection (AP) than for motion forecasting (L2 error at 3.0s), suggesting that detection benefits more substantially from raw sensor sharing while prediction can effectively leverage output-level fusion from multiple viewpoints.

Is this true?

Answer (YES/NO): YES